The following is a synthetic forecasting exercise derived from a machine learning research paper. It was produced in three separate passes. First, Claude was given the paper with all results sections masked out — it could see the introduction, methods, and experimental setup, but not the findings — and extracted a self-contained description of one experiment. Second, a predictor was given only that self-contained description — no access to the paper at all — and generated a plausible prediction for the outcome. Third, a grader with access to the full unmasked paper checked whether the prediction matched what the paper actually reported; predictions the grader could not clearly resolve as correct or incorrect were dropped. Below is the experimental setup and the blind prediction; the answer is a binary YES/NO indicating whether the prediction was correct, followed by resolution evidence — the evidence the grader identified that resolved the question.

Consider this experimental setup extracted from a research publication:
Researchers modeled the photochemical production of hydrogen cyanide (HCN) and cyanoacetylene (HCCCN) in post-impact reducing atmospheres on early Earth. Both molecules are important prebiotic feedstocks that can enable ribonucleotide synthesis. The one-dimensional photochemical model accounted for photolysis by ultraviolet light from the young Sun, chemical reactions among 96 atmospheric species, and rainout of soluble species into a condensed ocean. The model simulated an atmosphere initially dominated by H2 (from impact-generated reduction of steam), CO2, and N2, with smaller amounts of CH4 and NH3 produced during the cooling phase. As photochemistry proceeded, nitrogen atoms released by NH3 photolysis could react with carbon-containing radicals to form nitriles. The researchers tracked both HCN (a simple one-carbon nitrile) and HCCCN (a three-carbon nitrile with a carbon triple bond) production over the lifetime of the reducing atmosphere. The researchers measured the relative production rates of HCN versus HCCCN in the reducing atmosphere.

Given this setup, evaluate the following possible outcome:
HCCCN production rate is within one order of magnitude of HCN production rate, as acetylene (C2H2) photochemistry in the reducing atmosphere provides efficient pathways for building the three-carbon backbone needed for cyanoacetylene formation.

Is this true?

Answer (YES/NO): YES